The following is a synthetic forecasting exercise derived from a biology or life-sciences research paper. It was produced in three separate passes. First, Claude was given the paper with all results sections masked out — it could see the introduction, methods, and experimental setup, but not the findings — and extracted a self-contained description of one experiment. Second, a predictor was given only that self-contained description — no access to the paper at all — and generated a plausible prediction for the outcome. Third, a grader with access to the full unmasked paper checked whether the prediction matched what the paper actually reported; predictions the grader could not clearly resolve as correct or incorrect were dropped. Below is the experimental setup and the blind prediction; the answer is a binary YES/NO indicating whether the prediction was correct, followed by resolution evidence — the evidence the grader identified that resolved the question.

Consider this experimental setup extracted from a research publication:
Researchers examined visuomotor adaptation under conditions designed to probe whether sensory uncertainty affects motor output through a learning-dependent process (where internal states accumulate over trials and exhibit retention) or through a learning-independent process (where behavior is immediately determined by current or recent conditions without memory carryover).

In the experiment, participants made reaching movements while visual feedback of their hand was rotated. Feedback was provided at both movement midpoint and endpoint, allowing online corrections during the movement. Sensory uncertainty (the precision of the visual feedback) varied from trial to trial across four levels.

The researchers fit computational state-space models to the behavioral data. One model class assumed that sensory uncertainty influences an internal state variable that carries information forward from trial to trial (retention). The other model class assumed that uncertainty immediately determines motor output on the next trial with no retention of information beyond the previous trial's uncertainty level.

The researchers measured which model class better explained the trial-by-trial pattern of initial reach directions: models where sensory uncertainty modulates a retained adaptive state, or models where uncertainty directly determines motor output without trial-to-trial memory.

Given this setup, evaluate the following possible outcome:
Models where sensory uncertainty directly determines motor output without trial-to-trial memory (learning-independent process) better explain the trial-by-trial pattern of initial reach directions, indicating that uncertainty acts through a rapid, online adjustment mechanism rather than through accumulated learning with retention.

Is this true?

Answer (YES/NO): YES